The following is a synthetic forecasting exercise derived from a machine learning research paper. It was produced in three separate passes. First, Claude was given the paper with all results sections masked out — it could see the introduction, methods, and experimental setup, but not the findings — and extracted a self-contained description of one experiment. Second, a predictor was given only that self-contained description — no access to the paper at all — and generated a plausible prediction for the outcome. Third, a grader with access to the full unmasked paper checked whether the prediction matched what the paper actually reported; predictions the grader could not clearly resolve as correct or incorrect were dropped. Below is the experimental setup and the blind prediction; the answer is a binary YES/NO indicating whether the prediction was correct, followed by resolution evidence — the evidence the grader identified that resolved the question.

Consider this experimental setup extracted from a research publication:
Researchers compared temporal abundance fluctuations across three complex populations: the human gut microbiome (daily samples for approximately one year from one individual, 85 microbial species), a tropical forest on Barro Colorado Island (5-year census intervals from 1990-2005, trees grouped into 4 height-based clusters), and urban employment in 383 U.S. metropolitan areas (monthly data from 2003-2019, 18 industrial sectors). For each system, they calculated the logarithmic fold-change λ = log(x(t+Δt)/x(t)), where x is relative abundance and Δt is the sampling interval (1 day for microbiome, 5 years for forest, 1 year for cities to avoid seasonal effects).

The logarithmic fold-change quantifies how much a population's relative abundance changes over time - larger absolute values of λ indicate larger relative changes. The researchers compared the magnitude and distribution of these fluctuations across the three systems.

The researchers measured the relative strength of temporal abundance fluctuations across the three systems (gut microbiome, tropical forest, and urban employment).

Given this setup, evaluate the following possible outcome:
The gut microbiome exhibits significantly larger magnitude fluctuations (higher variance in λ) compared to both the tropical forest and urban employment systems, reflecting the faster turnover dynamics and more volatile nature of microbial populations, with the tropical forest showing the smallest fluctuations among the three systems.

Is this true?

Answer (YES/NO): NO